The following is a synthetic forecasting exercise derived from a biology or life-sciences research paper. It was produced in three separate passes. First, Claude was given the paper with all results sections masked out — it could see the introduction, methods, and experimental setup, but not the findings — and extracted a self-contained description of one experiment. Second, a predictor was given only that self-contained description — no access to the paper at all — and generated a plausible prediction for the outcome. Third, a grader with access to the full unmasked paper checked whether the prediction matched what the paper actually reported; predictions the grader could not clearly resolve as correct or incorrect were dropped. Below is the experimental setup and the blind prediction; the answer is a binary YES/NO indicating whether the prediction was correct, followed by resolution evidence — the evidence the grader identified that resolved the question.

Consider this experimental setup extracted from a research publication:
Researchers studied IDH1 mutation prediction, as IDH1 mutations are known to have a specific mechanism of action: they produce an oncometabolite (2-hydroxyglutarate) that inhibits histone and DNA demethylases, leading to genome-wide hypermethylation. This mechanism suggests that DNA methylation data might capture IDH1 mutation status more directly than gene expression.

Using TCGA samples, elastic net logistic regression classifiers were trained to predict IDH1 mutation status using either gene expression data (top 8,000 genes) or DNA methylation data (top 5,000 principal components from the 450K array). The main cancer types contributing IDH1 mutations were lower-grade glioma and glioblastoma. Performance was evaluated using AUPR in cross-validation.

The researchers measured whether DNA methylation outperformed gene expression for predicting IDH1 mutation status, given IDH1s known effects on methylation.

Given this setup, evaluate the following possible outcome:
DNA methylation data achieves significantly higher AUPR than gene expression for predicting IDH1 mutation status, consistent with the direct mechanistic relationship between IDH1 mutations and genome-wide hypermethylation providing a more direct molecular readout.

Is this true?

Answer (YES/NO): NO